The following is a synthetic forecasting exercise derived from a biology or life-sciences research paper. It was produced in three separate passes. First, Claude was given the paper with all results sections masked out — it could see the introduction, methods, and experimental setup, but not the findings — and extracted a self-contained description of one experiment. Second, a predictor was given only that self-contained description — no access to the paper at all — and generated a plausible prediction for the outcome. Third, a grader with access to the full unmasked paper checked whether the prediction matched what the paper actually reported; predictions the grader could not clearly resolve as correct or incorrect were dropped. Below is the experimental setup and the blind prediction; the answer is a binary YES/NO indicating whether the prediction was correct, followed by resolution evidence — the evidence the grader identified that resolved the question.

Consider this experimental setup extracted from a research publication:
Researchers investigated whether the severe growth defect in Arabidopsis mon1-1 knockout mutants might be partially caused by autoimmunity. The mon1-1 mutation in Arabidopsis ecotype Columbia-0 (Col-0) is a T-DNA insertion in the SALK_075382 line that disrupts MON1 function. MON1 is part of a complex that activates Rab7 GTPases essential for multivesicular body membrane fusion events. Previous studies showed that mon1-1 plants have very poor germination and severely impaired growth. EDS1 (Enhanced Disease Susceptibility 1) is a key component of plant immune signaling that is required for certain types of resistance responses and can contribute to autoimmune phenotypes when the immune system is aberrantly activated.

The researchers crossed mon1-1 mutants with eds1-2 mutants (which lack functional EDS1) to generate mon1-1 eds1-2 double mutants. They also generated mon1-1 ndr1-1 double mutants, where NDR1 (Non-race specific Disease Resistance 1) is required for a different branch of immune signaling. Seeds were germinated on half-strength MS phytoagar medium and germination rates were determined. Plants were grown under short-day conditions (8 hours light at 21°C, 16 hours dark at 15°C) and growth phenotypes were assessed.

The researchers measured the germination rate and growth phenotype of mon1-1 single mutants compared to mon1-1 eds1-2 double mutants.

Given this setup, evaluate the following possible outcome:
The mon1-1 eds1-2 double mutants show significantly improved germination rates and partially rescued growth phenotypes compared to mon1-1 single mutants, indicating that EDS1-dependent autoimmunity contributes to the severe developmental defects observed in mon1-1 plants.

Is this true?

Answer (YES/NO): YES